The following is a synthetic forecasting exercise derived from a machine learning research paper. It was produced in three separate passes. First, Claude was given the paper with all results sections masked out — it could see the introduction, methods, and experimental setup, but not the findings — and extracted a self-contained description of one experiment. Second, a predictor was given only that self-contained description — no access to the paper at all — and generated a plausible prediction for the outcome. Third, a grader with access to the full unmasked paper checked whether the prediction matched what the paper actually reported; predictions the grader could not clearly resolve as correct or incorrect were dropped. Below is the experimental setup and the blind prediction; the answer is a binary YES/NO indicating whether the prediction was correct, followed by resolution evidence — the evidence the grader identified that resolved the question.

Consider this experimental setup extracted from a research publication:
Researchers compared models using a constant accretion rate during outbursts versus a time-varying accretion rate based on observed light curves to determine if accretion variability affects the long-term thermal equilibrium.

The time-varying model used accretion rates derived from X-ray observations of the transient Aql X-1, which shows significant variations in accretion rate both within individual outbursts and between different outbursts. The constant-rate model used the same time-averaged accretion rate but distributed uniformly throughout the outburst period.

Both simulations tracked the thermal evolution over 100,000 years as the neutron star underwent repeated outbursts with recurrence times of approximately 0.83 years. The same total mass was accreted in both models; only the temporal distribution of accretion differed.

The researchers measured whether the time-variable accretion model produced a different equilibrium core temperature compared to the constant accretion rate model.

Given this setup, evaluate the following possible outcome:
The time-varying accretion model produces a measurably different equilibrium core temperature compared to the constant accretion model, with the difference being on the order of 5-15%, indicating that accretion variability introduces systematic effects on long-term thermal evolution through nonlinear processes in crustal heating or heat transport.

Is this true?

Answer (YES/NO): NO